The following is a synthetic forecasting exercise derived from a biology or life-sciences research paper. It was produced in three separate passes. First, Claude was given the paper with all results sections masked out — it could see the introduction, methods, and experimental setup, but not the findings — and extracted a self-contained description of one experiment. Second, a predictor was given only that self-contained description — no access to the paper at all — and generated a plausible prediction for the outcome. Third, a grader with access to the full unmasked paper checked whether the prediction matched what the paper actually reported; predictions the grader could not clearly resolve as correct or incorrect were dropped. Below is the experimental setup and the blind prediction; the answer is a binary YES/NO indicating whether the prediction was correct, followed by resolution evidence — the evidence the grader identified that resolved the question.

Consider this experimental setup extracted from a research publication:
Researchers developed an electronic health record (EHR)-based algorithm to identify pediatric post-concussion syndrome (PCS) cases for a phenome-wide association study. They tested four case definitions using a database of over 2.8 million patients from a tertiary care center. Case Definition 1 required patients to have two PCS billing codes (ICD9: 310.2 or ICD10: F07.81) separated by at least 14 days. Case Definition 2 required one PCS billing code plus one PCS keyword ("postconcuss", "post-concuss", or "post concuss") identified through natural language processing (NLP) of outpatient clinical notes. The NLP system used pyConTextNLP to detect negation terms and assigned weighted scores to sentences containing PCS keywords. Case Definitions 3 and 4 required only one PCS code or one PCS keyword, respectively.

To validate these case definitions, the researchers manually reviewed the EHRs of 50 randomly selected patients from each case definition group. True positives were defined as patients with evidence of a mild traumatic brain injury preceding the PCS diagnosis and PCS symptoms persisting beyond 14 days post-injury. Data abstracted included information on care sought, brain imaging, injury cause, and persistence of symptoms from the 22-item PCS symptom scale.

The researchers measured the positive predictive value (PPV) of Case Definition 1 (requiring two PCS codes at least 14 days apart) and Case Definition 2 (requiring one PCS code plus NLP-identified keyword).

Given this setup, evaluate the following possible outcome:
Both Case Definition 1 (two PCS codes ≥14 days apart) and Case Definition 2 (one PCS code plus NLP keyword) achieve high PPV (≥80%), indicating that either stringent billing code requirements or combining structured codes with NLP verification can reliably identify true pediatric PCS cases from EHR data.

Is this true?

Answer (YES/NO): NO